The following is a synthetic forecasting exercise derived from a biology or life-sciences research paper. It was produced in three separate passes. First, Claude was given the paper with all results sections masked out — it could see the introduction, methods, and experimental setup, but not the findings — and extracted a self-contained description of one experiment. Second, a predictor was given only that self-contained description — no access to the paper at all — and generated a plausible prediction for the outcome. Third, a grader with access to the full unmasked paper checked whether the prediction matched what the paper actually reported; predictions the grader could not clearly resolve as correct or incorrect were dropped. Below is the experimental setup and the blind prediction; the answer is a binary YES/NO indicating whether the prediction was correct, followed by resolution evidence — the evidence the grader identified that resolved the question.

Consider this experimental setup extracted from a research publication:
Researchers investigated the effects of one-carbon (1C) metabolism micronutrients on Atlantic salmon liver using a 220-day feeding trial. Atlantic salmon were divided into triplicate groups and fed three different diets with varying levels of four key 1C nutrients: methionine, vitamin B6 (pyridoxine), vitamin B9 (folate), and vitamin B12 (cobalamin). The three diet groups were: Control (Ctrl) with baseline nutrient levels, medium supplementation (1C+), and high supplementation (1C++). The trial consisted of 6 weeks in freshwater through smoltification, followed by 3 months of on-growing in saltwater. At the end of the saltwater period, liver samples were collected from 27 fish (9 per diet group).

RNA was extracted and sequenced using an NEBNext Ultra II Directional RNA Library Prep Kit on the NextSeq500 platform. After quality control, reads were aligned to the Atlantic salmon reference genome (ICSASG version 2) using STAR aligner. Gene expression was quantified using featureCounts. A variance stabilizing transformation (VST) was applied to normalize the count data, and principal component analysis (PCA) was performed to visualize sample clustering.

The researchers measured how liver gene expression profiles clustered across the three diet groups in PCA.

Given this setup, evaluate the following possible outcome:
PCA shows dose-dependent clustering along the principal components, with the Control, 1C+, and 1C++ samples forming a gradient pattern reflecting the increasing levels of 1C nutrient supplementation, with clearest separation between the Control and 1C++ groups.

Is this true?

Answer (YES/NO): NO